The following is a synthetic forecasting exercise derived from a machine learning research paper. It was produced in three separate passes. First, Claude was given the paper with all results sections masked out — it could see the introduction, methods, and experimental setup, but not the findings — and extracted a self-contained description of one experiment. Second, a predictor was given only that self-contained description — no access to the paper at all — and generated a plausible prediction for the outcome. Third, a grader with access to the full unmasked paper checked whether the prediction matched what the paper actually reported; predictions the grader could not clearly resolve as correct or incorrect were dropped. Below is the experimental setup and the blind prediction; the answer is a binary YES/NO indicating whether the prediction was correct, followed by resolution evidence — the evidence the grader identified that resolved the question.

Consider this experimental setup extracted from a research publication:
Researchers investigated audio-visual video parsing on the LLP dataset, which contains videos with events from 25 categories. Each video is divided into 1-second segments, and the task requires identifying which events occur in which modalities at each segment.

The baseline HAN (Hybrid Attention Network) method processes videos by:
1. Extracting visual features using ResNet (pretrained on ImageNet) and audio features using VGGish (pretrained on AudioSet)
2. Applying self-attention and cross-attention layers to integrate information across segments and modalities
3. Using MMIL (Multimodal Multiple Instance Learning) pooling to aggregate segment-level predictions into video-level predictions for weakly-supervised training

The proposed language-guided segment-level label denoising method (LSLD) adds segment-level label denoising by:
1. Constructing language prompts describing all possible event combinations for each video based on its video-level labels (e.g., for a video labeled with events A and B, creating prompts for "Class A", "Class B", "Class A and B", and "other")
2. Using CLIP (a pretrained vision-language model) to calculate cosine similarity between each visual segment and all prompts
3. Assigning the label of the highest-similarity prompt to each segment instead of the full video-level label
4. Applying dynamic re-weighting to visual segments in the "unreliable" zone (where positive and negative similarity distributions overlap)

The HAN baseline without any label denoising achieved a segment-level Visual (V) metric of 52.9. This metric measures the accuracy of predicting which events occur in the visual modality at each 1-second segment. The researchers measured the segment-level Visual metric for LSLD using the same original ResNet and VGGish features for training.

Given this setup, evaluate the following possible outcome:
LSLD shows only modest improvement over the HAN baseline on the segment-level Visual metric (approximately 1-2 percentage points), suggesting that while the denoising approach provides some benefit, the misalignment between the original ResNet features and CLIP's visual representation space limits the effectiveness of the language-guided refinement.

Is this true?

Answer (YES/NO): NO